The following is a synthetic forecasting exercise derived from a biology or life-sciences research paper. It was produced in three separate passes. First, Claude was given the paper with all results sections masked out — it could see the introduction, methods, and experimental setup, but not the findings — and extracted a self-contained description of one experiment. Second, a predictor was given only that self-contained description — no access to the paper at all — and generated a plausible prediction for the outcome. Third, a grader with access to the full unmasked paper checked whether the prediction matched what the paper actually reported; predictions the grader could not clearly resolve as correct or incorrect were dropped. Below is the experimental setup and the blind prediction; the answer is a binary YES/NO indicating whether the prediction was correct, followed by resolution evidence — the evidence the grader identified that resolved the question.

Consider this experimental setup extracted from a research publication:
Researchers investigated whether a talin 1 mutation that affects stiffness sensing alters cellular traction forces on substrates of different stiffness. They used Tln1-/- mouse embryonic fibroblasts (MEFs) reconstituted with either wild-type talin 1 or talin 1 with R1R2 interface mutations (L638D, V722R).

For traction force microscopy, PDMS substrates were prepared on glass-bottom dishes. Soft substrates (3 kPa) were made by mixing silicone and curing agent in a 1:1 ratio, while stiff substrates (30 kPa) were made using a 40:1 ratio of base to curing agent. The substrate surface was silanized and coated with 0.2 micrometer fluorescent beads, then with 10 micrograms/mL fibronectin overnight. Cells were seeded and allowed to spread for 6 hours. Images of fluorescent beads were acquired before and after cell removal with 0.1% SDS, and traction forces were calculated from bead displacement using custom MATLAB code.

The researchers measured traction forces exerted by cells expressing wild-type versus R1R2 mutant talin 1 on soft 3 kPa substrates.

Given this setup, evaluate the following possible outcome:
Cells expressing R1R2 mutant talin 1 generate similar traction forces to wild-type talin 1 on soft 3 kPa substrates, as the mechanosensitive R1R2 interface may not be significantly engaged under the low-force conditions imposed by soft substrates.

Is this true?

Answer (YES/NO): NO